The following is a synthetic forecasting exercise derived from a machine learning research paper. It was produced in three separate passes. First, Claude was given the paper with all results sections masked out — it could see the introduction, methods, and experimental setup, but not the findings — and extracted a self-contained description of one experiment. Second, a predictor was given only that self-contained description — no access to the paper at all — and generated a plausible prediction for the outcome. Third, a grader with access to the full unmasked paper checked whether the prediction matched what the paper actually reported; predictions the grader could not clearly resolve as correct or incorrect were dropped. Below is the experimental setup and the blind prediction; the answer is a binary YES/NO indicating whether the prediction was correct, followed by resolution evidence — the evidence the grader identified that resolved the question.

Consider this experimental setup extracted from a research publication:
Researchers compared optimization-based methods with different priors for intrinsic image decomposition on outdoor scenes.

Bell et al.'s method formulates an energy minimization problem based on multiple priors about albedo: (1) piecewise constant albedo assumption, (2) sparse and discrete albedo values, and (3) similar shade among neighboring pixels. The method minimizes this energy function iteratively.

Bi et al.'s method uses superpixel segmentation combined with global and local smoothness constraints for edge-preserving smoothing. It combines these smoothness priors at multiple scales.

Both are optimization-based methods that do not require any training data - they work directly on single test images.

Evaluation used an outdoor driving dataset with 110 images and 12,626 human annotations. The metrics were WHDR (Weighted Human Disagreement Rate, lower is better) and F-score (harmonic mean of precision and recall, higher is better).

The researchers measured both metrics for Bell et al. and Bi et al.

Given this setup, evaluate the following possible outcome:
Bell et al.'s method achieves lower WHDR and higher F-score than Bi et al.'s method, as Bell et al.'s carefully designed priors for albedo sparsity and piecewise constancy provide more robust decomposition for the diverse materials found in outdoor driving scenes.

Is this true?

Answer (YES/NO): NO